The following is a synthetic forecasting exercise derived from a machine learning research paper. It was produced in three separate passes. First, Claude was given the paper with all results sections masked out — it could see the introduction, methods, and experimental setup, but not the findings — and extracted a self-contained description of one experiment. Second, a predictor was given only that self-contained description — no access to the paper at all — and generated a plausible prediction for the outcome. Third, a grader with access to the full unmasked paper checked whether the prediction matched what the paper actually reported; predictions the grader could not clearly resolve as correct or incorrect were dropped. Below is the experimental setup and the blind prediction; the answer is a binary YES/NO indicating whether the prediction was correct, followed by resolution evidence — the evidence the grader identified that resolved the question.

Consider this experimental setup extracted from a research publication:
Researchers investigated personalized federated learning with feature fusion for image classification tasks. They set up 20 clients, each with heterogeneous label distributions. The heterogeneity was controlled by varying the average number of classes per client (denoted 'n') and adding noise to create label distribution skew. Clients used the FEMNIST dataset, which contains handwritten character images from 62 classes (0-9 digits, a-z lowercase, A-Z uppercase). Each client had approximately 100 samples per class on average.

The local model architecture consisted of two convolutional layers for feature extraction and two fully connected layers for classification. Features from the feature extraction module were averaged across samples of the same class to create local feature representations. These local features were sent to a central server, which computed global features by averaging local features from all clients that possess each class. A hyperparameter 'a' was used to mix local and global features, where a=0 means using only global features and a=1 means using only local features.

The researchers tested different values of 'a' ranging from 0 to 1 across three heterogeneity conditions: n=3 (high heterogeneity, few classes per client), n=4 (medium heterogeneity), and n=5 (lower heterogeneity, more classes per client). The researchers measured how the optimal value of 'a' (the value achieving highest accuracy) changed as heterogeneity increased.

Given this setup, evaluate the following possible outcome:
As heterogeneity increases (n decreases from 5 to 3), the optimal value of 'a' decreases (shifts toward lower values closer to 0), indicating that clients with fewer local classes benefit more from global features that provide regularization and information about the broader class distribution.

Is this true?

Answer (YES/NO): NO